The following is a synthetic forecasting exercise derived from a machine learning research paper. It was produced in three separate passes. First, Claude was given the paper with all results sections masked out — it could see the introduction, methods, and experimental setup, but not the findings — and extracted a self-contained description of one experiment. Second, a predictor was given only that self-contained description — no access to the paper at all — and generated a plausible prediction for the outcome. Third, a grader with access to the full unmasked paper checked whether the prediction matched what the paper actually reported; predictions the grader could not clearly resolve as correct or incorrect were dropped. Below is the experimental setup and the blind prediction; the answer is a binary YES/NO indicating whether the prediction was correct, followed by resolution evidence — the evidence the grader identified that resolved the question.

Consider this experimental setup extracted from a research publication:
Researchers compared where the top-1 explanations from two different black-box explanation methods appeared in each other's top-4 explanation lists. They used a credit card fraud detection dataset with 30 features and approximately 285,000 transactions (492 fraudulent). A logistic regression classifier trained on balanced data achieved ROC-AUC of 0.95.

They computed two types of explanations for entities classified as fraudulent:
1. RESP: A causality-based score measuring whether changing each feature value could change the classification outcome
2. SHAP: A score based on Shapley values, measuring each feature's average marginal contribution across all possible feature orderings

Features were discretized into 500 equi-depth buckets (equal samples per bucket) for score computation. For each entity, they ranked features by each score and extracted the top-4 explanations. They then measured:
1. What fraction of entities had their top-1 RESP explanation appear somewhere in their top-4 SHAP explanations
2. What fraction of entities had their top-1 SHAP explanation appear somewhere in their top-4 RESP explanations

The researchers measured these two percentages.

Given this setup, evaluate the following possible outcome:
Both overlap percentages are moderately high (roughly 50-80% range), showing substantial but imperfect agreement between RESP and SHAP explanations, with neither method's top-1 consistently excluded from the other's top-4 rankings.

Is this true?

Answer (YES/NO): YES